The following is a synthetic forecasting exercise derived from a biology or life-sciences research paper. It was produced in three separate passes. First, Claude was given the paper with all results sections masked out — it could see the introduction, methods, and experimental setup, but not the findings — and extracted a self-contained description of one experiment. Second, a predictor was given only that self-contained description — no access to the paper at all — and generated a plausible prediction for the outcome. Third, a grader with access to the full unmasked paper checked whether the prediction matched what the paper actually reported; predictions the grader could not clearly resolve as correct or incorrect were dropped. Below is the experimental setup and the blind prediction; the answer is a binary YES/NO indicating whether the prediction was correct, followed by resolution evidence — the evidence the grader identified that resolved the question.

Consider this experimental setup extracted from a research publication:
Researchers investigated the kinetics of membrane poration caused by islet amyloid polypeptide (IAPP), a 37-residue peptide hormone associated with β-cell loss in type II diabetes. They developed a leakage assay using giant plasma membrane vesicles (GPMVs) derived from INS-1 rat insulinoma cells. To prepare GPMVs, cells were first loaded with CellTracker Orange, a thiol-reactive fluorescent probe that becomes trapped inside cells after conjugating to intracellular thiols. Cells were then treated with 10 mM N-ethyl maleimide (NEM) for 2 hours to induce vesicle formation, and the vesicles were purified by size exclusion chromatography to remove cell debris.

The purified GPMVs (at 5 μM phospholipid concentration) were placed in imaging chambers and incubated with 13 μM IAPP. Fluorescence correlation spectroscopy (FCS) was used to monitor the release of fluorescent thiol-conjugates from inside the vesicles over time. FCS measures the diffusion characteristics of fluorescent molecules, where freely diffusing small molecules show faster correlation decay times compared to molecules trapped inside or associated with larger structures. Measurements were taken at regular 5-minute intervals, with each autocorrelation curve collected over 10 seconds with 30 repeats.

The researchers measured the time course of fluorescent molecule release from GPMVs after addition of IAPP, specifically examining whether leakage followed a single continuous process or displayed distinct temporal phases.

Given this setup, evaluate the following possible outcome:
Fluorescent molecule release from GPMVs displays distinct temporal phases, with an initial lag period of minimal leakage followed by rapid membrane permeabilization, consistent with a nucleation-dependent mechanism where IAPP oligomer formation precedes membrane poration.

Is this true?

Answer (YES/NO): NO